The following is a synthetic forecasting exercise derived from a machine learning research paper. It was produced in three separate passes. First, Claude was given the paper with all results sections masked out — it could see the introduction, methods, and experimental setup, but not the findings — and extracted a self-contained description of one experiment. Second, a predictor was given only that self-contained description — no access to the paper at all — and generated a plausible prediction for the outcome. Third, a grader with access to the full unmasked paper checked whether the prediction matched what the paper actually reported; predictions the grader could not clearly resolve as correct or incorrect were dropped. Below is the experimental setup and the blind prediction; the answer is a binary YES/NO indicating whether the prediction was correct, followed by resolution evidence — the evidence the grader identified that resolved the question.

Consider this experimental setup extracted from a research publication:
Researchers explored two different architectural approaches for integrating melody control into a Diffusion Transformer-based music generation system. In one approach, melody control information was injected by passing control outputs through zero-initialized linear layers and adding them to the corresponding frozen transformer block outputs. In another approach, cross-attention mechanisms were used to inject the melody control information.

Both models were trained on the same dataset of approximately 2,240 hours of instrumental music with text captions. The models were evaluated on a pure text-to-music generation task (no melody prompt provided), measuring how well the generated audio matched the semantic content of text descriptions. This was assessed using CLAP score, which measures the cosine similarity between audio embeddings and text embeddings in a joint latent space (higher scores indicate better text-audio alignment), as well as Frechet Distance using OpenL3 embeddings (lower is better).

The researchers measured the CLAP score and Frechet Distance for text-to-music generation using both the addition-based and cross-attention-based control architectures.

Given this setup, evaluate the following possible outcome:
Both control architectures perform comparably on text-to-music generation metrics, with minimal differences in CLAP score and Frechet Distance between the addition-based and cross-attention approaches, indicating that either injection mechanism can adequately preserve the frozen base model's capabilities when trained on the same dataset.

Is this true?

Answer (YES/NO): NO